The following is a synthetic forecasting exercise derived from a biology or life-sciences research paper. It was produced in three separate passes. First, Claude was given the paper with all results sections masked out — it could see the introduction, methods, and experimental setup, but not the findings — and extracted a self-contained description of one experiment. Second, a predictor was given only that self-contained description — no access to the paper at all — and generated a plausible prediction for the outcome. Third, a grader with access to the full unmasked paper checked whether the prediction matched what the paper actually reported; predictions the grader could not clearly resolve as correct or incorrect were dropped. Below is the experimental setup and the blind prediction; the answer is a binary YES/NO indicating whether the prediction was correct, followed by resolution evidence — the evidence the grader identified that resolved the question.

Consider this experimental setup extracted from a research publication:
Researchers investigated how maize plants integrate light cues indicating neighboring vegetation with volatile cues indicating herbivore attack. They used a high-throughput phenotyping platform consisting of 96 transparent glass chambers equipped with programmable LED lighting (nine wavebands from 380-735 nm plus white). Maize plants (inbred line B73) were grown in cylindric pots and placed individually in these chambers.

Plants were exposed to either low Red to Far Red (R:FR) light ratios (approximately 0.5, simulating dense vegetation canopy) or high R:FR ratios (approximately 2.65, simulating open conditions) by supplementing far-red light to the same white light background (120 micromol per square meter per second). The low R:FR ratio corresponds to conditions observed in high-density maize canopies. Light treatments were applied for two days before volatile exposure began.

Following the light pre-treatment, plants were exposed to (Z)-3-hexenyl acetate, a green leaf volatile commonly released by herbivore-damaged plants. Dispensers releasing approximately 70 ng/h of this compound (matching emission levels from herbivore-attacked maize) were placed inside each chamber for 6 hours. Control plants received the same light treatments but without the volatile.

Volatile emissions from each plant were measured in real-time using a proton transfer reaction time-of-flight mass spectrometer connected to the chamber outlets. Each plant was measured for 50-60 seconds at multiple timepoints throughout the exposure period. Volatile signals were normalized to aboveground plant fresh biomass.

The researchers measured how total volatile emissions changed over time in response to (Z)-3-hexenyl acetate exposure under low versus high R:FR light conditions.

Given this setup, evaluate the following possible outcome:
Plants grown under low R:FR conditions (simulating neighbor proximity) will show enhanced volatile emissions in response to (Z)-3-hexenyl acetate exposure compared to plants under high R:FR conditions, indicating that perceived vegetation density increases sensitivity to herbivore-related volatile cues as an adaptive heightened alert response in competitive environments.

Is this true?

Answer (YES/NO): YES